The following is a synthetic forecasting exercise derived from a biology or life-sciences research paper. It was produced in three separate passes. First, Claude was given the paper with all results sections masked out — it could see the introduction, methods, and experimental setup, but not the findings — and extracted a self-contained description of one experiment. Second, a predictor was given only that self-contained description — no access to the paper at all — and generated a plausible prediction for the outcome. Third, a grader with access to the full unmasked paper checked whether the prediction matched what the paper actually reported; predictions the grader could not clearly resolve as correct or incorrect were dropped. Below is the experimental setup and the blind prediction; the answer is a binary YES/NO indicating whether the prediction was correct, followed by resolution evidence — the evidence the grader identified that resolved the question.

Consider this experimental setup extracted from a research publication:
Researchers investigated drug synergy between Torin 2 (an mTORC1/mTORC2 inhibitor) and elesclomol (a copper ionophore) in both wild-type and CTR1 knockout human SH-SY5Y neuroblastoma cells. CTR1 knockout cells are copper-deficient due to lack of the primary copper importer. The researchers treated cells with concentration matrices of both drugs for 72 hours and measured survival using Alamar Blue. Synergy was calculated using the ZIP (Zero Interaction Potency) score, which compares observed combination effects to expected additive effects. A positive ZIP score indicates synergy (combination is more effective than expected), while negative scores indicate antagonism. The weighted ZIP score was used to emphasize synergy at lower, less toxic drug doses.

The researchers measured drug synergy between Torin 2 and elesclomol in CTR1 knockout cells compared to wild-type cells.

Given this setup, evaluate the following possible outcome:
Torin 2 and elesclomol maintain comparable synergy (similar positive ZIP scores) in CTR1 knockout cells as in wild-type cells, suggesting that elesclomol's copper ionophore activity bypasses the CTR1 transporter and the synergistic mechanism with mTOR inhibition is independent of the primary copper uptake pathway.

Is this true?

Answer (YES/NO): NO